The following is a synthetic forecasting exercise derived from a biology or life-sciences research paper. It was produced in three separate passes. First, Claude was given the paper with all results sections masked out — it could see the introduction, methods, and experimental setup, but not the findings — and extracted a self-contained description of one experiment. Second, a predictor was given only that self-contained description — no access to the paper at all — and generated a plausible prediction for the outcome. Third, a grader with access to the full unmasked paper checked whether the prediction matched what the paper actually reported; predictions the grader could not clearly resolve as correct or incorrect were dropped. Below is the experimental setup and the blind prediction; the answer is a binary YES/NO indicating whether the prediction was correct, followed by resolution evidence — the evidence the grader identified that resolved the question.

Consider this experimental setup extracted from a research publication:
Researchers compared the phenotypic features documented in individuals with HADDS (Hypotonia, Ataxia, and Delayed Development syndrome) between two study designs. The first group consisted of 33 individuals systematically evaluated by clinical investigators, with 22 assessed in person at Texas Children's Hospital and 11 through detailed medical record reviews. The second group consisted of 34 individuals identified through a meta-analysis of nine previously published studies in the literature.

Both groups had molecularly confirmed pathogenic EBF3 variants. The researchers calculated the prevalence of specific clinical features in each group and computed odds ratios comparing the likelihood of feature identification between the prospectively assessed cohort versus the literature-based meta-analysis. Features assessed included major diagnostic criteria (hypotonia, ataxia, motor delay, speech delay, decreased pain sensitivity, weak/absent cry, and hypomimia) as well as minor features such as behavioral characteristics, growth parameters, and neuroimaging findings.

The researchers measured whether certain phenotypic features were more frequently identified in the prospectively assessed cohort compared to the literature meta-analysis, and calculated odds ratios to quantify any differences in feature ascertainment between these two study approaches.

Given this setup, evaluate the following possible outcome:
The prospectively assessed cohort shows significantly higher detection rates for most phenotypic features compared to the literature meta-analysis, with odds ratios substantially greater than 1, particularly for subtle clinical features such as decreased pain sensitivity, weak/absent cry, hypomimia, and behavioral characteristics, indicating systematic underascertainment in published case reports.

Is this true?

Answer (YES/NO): YES